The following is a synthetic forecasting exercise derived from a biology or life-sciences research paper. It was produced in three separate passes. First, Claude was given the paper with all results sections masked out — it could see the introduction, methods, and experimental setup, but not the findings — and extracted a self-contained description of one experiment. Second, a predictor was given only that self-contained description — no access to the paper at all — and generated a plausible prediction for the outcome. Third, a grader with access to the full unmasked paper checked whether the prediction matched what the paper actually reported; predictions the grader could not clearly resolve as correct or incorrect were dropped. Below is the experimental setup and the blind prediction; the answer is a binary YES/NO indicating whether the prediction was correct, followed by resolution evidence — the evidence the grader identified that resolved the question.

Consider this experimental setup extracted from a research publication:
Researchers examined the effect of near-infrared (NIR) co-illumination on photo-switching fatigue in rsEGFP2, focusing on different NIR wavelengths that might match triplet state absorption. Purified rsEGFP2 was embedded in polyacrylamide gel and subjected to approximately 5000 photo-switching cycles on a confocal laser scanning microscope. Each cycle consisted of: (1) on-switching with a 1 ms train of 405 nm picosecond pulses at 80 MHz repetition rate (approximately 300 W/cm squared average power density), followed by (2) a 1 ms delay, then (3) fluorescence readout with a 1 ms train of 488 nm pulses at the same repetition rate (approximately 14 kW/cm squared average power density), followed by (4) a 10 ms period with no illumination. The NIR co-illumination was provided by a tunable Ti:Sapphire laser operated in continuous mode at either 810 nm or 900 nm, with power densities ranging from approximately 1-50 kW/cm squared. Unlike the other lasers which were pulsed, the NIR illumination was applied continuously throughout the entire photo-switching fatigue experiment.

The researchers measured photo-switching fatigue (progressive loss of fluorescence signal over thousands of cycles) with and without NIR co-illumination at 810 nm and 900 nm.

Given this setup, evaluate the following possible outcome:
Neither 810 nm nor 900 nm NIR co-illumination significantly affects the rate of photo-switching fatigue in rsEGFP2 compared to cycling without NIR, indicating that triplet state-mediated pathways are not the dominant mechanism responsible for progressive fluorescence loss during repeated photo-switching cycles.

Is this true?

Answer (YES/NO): NO